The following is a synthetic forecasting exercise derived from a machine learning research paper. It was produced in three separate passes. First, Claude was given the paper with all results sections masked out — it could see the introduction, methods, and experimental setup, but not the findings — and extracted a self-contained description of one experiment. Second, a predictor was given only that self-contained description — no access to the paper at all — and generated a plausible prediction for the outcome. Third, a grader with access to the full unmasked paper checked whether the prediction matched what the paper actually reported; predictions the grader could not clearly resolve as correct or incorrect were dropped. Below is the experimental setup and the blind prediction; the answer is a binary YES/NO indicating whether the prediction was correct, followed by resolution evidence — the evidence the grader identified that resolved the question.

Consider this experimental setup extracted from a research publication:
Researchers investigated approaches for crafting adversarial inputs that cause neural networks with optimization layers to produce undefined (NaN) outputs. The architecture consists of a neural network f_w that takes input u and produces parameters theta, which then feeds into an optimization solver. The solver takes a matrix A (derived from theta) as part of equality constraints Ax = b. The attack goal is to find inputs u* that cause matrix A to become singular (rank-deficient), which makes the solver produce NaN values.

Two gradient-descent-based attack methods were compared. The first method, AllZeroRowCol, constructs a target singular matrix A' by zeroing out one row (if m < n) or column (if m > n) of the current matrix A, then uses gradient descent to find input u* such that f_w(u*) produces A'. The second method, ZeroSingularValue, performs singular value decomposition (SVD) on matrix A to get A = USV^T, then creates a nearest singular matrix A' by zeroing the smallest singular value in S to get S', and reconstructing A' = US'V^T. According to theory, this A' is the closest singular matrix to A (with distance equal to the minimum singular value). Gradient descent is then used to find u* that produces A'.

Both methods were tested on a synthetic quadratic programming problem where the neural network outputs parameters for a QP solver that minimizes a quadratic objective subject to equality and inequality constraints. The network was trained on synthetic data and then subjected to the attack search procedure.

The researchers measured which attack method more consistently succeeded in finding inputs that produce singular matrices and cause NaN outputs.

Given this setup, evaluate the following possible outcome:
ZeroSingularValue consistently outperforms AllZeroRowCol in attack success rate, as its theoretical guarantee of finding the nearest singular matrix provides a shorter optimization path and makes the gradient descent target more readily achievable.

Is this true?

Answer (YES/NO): NO